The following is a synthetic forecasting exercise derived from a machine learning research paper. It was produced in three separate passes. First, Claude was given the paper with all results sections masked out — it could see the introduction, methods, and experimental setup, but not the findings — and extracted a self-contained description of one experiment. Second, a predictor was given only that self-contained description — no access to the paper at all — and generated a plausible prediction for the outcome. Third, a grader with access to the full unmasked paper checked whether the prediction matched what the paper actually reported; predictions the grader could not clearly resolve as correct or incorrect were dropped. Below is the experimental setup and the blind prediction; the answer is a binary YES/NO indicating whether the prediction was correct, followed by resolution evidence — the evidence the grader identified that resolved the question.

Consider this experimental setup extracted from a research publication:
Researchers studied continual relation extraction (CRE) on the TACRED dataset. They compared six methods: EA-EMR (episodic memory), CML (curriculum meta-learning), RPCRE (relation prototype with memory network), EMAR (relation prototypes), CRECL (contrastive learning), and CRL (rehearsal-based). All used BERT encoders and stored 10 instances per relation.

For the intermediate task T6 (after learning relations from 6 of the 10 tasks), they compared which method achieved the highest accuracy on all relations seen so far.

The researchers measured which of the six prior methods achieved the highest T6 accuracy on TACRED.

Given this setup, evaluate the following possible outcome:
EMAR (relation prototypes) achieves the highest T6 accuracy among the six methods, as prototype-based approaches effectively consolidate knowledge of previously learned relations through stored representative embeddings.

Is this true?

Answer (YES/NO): NO